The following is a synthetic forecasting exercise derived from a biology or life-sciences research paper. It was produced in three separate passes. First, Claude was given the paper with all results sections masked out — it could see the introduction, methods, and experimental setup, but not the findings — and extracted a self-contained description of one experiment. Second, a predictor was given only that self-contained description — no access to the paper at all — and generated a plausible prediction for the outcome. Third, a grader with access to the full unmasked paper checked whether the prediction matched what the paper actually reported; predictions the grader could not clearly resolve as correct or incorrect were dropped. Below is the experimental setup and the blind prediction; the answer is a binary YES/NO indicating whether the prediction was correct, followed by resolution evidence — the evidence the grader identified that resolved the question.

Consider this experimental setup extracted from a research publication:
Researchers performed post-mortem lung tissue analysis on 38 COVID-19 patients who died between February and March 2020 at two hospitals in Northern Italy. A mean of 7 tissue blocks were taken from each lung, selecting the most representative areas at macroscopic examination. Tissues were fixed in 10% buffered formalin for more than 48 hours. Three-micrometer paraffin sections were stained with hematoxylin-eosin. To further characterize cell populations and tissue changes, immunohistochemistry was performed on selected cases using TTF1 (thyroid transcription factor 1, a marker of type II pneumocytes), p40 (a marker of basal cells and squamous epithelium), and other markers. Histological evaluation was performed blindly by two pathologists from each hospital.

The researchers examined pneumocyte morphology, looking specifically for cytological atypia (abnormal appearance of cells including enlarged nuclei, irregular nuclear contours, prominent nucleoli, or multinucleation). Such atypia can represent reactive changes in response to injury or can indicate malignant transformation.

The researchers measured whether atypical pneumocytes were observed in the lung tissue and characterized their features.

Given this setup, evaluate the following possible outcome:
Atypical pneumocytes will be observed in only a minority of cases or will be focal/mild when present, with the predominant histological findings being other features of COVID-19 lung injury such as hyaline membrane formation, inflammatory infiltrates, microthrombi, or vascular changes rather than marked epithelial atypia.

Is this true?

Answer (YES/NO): YES